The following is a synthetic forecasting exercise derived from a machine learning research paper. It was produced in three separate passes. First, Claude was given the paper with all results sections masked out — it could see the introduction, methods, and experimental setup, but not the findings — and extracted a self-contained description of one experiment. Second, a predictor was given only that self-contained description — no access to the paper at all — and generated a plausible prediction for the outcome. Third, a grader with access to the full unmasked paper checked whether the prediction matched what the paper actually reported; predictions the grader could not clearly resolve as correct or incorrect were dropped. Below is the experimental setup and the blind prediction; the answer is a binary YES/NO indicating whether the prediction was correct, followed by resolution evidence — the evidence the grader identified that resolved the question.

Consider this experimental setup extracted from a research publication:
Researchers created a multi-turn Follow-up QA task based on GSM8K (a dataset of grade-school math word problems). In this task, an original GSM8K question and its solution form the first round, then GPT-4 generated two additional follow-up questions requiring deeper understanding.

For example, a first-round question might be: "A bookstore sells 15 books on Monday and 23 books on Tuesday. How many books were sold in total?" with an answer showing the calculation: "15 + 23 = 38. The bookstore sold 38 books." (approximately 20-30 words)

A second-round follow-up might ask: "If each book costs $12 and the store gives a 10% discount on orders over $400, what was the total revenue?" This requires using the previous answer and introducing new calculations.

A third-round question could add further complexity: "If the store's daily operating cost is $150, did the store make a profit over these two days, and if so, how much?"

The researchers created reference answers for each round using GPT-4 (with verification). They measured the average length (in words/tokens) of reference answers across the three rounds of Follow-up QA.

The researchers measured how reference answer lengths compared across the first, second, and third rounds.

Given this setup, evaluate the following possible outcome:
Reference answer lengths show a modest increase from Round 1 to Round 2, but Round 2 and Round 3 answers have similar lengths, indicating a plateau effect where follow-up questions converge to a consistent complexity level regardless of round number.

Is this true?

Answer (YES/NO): NO